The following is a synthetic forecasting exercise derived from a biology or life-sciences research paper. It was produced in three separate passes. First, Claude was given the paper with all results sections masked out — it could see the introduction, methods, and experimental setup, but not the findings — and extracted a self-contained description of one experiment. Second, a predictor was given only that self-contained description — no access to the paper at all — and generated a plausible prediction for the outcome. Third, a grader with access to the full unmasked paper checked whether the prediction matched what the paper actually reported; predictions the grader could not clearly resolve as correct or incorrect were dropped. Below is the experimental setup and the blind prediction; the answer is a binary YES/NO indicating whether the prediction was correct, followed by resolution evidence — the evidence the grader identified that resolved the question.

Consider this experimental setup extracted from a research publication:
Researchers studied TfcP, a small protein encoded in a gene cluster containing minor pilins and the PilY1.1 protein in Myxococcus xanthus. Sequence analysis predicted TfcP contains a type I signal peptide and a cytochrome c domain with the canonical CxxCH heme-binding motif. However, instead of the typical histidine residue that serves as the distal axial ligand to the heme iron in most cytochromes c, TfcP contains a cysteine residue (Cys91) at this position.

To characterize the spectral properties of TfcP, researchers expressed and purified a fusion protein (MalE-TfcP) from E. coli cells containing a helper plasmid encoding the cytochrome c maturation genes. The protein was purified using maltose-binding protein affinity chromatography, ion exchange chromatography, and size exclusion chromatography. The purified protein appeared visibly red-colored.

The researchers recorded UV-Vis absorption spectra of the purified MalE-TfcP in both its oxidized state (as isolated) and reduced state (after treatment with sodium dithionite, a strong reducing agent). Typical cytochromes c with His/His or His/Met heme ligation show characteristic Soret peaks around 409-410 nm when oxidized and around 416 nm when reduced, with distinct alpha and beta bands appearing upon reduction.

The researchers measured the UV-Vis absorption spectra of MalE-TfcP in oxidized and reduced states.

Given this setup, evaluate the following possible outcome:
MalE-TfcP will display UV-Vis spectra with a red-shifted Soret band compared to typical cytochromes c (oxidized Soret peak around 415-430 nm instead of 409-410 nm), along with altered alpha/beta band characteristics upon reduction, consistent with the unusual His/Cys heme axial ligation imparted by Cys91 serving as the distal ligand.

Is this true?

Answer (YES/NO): NO